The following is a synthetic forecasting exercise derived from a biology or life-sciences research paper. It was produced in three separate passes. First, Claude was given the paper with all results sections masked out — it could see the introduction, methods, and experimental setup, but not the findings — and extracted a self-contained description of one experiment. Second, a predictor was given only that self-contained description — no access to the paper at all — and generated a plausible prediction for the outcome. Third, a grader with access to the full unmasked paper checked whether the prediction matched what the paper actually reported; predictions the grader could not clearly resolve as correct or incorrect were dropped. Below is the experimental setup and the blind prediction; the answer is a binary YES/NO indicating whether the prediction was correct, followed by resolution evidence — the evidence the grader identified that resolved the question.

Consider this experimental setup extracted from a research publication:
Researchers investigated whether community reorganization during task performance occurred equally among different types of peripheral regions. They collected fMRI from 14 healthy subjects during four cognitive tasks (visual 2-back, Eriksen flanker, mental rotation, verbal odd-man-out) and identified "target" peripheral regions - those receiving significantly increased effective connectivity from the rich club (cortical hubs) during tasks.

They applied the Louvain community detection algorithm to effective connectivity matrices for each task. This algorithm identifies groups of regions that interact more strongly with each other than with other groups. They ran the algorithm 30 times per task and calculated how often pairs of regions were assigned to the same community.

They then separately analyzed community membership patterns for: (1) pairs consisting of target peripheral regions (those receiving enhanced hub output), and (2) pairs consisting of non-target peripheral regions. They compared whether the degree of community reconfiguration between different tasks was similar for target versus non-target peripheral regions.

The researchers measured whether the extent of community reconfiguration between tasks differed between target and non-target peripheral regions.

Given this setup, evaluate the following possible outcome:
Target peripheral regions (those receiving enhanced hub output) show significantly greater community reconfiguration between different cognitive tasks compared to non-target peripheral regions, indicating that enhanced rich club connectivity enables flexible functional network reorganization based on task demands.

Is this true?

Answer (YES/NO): NO